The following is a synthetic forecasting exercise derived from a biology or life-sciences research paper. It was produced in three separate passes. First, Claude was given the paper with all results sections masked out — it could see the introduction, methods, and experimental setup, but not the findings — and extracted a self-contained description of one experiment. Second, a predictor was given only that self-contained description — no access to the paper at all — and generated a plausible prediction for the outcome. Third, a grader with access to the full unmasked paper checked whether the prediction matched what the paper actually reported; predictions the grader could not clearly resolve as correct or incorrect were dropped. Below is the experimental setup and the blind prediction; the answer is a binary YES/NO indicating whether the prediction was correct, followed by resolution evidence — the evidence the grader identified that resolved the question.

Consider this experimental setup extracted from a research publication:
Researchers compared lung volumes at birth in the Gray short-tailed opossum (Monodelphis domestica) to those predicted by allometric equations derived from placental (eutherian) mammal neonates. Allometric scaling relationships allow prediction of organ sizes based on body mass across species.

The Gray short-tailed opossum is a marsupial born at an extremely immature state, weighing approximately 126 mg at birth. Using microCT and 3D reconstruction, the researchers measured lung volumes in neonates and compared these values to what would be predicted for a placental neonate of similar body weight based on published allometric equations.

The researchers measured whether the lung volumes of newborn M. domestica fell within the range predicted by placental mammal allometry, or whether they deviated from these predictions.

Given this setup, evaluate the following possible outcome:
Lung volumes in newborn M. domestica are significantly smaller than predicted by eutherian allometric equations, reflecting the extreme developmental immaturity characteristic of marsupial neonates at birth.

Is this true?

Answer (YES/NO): YES